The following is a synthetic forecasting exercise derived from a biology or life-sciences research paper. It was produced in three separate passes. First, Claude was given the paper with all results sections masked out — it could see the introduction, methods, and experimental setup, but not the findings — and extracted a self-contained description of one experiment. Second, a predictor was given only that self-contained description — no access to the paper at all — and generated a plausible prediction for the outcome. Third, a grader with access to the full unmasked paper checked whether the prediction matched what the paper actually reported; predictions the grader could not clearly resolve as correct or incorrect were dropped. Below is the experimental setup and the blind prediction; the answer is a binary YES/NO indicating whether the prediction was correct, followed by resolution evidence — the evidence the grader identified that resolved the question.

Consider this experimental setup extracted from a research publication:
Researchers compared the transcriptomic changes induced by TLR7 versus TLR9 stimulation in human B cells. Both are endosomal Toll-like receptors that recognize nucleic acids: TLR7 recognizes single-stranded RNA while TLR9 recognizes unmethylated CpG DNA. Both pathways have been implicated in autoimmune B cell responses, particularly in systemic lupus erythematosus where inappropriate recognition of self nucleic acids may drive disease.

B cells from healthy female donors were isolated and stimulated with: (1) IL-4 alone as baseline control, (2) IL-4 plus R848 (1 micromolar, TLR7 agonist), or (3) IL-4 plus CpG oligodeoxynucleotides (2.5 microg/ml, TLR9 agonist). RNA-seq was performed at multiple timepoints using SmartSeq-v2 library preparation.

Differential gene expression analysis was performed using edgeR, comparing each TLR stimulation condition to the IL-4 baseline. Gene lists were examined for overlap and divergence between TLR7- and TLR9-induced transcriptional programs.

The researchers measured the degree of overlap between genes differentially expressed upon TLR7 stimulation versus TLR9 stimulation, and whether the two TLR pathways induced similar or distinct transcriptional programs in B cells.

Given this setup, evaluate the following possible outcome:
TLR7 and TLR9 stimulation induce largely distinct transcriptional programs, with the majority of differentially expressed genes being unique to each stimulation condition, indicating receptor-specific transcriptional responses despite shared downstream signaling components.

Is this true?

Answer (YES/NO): NO